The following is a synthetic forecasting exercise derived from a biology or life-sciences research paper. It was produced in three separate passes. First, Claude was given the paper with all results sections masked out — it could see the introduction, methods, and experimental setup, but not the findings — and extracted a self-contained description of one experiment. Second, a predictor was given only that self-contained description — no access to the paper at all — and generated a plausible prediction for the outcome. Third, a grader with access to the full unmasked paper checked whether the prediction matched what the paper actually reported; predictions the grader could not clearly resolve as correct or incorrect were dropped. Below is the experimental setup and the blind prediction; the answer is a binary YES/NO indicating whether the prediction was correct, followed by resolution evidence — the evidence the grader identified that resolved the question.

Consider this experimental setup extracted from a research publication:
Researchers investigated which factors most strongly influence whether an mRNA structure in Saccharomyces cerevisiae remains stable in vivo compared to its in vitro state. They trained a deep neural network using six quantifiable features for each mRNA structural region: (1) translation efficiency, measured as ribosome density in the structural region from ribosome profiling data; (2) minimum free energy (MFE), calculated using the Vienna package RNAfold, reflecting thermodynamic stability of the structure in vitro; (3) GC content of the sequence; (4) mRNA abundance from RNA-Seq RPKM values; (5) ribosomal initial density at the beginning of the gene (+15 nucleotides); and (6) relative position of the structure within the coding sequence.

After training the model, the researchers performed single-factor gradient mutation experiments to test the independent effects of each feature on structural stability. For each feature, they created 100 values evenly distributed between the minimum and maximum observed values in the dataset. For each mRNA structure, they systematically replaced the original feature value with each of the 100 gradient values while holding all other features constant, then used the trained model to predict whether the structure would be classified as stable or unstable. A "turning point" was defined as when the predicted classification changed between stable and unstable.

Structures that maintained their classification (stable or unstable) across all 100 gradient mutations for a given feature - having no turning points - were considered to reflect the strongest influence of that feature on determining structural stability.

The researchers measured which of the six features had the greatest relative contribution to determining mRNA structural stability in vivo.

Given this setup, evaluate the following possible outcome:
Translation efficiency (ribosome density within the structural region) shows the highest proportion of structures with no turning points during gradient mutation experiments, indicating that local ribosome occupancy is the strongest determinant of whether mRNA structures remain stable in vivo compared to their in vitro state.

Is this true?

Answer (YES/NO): NO